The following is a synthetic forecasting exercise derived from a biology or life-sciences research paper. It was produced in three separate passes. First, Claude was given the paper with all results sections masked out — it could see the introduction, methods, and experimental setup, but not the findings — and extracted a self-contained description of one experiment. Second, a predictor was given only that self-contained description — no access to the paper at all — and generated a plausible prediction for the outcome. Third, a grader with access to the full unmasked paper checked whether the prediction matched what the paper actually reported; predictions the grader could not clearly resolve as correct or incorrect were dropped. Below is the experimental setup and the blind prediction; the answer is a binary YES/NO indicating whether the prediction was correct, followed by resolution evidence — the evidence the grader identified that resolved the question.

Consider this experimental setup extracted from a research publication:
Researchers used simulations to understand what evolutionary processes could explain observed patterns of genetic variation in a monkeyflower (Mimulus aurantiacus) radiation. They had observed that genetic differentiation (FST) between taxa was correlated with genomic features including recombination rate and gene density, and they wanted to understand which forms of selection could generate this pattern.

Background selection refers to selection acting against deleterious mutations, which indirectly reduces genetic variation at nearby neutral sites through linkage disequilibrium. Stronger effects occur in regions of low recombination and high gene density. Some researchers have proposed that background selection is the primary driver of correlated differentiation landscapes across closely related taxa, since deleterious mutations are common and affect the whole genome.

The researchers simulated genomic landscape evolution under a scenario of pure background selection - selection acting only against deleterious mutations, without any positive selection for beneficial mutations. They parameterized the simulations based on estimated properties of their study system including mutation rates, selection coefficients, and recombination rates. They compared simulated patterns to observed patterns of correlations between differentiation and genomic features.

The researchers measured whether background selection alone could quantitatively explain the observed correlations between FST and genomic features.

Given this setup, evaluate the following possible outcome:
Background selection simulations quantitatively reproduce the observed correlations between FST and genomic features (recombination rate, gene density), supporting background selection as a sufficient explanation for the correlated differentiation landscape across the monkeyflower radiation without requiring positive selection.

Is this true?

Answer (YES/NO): NO